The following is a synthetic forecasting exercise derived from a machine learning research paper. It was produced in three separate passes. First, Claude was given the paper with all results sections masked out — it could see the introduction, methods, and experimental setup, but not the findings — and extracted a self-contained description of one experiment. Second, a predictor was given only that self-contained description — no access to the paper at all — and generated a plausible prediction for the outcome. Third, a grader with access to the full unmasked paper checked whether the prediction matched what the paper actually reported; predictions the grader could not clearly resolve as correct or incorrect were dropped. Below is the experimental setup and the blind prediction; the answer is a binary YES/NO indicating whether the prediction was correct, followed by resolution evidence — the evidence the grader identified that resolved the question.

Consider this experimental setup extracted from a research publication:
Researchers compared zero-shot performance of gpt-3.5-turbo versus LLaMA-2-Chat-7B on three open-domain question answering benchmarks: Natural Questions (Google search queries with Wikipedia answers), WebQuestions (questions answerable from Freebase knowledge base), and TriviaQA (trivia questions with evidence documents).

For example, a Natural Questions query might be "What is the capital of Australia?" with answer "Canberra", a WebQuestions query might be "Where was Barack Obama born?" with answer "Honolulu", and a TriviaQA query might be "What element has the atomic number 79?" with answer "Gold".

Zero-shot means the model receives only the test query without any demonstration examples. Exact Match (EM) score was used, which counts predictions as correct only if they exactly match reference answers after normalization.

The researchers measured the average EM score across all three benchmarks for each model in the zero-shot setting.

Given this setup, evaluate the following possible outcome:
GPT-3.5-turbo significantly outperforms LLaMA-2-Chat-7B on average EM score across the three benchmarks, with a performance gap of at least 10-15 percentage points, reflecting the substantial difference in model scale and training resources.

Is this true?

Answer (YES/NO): YES